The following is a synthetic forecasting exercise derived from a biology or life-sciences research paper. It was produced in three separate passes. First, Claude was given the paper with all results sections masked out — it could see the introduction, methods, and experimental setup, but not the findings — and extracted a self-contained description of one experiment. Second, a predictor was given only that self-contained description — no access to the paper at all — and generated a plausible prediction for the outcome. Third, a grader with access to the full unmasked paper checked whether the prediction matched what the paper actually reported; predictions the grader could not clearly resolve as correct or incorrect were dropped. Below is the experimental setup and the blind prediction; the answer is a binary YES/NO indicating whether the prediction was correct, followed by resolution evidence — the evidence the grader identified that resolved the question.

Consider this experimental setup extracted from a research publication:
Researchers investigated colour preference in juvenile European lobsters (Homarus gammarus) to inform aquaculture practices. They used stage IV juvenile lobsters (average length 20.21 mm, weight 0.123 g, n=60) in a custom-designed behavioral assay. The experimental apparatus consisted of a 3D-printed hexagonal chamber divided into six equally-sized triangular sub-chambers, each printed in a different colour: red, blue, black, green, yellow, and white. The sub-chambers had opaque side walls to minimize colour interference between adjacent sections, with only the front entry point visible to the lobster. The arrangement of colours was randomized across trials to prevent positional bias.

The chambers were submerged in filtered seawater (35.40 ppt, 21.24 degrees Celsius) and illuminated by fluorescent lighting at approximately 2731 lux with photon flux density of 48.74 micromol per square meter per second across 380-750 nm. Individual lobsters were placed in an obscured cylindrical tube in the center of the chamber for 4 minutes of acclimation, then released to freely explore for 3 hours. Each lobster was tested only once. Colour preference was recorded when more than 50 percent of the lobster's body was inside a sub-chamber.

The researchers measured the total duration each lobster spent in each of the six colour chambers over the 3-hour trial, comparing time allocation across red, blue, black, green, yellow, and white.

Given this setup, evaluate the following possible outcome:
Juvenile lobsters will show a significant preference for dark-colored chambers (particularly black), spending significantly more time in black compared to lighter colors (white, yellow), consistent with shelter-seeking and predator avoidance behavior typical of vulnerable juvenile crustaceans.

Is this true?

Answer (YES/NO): YES